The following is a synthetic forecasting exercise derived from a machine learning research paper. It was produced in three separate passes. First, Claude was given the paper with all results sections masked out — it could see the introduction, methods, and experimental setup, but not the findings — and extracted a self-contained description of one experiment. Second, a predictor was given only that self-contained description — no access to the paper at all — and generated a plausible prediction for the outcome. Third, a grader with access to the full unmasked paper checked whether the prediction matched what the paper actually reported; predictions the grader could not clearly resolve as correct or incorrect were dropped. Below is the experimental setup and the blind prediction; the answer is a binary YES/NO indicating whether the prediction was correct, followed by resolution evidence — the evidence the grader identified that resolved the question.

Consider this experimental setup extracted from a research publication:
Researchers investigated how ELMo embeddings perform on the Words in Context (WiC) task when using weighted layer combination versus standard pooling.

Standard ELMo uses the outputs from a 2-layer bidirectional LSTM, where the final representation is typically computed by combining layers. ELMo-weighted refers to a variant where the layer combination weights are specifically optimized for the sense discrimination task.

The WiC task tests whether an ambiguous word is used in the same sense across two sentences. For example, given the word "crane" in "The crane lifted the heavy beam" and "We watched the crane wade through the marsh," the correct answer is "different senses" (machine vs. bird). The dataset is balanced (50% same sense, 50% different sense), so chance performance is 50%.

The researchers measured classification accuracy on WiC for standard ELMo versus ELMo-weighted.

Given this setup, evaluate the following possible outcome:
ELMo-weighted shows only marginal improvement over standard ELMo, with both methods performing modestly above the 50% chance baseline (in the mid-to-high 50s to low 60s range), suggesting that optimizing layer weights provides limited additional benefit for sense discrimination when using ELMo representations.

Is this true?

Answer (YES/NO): NO